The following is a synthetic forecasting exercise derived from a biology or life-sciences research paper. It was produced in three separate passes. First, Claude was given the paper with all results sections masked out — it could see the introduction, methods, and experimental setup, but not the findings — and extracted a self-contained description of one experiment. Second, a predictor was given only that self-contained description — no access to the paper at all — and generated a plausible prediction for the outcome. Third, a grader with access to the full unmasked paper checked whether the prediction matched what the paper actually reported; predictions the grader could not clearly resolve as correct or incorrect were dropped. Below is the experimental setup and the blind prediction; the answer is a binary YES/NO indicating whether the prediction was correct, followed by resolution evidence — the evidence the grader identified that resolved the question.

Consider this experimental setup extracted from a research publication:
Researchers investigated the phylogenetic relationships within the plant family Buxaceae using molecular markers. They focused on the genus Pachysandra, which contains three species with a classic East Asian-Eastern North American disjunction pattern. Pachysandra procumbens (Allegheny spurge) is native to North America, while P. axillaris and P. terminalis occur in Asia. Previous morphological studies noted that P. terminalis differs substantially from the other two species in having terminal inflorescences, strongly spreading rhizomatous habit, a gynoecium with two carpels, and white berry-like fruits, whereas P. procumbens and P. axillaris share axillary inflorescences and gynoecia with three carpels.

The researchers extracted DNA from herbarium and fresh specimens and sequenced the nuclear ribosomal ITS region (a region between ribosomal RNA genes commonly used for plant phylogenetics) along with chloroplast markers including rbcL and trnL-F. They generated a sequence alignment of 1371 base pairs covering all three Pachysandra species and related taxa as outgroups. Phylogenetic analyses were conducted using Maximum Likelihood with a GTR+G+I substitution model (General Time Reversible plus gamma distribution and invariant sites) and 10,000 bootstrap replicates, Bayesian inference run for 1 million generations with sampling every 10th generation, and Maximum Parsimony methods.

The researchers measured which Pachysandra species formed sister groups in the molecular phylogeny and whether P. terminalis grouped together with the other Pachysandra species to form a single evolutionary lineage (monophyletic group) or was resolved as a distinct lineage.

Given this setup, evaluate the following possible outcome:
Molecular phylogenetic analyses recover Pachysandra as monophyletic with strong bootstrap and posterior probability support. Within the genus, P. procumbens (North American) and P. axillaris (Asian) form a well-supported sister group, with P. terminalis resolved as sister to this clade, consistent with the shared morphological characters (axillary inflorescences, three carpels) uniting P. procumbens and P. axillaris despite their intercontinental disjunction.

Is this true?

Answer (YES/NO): NO